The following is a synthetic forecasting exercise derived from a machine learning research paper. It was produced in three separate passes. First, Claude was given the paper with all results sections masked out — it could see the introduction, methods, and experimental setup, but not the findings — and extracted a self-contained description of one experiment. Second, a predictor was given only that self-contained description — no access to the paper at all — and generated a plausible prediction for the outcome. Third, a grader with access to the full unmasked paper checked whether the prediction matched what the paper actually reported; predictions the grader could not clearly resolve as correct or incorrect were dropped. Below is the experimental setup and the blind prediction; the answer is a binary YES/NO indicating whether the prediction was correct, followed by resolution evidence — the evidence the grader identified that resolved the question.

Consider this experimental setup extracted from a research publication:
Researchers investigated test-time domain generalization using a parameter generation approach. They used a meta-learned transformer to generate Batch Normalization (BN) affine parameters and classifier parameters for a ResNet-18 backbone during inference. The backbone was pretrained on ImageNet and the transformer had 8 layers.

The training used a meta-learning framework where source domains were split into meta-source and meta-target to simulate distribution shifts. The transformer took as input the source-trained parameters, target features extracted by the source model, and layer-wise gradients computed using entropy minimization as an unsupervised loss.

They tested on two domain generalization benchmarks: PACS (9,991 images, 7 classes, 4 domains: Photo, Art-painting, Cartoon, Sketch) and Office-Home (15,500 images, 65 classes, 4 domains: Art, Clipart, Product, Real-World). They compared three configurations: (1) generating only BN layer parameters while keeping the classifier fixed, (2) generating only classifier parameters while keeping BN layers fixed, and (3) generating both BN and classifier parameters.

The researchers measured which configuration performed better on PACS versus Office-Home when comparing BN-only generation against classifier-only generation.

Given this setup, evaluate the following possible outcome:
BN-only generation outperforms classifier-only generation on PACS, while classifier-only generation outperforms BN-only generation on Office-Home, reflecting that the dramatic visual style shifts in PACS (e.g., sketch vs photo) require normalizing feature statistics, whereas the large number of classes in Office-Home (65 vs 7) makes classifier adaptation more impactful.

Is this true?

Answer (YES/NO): YES